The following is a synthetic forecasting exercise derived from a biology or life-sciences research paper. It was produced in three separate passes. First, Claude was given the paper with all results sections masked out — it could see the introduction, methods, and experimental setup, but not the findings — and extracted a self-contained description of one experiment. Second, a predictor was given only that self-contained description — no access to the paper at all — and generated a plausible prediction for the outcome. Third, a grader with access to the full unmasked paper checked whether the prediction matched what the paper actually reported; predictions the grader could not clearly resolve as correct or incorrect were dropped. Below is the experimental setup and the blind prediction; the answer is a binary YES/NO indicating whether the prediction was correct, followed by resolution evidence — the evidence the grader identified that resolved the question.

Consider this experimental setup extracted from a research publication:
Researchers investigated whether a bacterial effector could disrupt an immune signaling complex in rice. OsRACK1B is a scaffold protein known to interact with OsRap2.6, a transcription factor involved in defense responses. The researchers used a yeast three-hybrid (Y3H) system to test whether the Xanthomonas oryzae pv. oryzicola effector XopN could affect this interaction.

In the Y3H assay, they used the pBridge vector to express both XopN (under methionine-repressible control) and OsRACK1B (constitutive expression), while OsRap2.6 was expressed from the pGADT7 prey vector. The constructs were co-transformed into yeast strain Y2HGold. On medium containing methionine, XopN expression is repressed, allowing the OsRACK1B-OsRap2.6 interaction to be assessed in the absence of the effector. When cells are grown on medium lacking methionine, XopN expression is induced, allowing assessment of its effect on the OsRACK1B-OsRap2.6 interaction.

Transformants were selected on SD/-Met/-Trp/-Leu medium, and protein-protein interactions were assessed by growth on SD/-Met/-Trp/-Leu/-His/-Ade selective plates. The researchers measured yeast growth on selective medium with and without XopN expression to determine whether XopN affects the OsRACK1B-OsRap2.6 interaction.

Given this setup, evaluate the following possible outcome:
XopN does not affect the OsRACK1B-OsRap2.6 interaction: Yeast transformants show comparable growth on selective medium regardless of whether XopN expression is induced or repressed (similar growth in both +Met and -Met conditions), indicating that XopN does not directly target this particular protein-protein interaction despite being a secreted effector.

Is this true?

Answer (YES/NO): NO